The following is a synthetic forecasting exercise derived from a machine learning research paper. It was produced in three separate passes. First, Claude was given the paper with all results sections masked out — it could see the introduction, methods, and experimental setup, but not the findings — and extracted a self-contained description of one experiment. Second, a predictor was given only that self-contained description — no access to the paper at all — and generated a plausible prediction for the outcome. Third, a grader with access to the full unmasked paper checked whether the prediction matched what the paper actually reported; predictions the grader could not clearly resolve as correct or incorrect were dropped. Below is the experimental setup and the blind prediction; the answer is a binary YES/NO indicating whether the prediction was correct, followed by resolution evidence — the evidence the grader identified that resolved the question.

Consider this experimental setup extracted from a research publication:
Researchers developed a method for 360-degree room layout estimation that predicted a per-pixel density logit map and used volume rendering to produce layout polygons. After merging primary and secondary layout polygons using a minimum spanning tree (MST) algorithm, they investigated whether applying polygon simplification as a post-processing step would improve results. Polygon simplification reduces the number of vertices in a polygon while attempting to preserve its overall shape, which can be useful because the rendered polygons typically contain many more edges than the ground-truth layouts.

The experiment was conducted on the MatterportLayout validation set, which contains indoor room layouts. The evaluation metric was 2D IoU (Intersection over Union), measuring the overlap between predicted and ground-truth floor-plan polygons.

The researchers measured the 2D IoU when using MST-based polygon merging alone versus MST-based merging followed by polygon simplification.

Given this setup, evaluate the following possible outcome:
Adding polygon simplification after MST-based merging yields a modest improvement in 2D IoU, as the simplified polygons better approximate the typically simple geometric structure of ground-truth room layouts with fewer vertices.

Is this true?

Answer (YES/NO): NO